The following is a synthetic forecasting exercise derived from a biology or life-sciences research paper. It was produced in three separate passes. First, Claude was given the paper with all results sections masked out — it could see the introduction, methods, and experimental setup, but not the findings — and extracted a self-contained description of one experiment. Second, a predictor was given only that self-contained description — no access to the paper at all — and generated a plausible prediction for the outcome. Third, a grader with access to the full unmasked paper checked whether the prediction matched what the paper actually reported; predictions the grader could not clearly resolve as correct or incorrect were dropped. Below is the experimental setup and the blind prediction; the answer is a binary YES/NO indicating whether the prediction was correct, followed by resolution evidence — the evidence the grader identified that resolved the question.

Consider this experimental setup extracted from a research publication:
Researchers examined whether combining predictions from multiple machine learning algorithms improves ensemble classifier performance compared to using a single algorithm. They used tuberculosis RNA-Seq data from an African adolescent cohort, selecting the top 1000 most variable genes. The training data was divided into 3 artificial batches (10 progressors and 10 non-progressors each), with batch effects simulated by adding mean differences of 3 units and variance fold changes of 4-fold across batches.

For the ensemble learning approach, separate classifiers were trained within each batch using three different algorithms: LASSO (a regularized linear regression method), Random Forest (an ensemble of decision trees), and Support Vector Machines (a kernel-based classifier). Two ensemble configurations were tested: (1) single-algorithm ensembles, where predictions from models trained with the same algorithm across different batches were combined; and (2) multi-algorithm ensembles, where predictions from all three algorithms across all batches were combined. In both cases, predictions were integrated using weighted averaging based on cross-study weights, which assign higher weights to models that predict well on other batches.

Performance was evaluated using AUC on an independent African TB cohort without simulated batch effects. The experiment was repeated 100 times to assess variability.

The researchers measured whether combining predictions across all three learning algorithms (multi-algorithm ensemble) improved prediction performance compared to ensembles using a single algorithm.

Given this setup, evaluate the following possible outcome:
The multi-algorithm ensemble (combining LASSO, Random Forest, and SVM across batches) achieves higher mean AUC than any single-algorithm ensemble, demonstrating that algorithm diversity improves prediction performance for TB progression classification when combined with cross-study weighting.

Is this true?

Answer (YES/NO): NO